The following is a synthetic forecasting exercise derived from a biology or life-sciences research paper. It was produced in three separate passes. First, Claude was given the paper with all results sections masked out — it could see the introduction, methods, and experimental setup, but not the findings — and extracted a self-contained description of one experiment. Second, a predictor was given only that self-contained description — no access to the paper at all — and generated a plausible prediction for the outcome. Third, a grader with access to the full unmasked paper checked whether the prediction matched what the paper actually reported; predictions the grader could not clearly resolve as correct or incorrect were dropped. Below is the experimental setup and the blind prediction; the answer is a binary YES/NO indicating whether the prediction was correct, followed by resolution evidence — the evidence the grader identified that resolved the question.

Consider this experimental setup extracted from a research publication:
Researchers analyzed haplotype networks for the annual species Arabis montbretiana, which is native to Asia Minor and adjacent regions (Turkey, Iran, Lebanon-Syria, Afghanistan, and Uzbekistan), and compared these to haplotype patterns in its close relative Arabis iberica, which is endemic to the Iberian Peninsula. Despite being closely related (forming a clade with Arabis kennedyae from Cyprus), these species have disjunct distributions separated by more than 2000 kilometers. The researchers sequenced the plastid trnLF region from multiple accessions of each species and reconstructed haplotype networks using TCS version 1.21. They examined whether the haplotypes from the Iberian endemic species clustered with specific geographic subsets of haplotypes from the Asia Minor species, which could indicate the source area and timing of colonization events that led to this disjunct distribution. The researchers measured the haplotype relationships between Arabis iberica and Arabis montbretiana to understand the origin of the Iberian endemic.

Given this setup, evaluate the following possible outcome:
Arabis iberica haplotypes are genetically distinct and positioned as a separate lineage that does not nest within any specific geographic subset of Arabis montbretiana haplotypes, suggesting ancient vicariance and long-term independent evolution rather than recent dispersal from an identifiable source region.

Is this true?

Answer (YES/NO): NO